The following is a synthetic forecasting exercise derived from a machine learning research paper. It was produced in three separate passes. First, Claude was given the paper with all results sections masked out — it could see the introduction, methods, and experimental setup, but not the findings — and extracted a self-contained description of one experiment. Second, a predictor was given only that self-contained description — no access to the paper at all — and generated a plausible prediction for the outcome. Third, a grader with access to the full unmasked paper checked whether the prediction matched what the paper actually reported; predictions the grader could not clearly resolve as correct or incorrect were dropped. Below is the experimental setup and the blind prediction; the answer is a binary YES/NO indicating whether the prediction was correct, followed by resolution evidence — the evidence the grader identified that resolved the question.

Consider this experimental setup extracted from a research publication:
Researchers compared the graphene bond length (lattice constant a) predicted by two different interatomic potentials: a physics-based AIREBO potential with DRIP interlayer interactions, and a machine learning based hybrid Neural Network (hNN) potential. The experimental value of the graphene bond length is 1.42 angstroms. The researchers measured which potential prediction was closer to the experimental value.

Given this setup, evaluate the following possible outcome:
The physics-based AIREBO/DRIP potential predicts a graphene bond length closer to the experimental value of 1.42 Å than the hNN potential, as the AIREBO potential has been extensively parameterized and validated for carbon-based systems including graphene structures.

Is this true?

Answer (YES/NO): NO